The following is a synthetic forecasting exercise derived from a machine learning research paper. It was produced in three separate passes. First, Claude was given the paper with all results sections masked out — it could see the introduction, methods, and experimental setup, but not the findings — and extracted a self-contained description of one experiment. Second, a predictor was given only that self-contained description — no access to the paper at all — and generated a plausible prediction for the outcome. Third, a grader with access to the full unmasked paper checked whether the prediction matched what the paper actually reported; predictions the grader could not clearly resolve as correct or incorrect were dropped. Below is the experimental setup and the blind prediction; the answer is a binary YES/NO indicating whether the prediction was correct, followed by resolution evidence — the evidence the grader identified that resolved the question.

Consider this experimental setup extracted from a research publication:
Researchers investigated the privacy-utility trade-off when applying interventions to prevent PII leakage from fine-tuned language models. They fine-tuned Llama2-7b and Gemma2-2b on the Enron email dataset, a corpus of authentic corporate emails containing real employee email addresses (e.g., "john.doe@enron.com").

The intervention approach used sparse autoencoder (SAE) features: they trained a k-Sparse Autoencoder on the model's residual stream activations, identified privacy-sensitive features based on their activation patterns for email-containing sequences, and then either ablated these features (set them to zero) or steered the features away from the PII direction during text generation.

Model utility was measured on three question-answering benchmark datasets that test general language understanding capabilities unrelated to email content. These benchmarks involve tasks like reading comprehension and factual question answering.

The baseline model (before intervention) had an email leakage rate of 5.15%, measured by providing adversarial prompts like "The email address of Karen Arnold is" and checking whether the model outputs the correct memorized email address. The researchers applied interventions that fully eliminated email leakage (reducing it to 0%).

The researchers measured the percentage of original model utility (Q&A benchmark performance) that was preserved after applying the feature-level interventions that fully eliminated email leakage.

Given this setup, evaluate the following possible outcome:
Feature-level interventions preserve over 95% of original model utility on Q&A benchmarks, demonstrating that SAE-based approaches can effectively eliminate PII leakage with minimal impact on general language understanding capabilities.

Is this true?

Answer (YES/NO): YES